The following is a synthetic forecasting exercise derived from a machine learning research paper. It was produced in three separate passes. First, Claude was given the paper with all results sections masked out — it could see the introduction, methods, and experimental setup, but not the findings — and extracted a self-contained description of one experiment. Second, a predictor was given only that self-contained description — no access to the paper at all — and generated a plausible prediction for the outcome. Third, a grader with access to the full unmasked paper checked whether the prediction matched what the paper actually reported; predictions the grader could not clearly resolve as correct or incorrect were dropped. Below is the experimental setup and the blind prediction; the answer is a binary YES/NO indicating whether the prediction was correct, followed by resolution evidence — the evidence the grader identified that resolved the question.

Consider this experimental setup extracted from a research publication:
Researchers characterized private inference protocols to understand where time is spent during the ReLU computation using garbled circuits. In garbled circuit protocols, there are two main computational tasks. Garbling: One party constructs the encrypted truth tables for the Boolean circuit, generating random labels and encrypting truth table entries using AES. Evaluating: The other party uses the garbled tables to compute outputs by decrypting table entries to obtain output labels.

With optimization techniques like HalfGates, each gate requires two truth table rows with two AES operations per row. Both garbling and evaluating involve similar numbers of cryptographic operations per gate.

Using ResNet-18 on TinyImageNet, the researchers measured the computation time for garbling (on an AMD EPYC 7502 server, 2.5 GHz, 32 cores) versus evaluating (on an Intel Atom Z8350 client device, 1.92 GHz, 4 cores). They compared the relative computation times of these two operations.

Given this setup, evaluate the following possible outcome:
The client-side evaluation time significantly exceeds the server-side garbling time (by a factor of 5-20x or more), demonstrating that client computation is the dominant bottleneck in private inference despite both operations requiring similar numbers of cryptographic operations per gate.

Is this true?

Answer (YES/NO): NO